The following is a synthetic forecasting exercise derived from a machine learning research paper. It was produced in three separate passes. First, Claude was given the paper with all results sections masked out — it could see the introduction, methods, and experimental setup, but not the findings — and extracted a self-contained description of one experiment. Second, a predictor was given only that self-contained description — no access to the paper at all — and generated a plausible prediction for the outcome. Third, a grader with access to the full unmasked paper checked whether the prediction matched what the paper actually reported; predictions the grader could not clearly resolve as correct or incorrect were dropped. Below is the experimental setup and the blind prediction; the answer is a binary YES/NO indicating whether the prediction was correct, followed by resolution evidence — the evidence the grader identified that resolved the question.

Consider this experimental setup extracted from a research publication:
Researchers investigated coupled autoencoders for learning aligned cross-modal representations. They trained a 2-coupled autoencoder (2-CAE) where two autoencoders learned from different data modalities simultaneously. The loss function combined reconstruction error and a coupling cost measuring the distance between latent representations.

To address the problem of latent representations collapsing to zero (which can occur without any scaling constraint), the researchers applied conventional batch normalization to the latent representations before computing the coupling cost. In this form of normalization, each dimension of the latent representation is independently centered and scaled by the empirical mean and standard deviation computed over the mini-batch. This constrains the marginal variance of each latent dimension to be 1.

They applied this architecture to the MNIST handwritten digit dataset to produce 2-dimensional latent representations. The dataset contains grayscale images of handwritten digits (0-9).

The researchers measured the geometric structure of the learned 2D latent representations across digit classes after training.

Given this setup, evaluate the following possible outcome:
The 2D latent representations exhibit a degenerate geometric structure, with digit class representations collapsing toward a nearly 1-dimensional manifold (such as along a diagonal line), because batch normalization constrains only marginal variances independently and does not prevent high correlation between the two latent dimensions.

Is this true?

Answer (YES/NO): YES